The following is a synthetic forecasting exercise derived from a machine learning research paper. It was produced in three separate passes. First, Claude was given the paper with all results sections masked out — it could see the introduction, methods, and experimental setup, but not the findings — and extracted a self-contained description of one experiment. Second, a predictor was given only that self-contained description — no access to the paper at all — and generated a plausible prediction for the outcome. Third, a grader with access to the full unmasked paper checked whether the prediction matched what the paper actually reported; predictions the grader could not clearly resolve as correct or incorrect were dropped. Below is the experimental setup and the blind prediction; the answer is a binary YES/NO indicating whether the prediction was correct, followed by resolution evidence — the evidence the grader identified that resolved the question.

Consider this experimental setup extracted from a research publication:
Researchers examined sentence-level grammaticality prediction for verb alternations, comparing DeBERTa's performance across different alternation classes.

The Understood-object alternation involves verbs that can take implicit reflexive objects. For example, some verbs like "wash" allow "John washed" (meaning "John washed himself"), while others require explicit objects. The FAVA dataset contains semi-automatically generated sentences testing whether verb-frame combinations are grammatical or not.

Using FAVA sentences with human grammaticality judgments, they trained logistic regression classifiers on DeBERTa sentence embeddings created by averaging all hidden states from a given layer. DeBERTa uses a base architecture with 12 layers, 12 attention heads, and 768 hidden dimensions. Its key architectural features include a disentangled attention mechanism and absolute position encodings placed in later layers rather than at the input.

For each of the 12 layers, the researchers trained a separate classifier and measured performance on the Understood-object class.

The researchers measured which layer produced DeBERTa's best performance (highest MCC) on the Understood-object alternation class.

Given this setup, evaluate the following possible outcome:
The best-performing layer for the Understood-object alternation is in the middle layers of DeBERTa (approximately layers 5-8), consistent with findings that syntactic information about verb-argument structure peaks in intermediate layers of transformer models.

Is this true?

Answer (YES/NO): NO